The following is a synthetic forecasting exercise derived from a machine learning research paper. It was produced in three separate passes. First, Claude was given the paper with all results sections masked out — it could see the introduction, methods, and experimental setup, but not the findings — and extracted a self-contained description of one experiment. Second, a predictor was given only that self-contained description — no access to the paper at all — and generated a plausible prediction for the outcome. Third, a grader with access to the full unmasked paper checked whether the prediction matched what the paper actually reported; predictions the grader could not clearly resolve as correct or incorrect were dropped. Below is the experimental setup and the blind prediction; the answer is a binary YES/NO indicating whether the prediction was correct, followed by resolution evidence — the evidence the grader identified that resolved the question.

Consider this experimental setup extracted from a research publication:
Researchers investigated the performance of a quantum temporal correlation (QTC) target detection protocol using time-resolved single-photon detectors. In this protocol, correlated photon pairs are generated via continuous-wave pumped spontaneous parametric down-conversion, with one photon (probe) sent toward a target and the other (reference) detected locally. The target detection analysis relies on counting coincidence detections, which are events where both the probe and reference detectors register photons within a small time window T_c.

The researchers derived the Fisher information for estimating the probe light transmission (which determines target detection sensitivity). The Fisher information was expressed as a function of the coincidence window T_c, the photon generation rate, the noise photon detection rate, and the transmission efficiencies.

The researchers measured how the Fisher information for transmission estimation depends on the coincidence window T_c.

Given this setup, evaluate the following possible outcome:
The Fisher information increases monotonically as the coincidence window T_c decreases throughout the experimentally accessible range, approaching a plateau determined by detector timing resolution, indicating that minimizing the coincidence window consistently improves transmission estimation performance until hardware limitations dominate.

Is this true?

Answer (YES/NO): YES